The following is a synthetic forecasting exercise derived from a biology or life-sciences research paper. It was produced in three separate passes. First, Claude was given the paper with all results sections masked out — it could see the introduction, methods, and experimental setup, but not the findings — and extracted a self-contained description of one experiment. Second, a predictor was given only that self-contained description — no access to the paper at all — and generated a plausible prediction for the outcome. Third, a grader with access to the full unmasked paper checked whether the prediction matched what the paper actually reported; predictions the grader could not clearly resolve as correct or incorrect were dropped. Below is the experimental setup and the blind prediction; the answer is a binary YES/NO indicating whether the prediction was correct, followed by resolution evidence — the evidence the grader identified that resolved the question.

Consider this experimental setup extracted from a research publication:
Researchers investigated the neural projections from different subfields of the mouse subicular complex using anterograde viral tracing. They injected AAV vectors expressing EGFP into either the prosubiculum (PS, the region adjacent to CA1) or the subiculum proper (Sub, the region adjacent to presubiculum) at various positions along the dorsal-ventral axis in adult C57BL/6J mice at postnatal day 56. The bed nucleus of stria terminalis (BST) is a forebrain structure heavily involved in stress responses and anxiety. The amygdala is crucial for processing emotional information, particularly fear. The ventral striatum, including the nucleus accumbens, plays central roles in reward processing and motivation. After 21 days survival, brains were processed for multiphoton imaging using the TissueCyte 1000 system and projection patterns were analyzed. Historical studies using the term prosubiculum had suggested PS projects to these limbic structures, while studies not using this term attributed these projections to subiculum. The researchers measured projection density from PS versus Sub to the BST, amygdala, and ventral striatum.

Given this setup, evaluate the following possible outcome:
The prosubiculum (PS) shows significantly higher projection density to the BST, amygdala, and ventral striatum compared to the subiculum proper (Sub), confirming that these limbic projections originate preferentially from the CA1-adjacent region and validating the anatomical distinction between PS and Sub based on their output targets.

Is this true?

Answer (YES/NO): YES